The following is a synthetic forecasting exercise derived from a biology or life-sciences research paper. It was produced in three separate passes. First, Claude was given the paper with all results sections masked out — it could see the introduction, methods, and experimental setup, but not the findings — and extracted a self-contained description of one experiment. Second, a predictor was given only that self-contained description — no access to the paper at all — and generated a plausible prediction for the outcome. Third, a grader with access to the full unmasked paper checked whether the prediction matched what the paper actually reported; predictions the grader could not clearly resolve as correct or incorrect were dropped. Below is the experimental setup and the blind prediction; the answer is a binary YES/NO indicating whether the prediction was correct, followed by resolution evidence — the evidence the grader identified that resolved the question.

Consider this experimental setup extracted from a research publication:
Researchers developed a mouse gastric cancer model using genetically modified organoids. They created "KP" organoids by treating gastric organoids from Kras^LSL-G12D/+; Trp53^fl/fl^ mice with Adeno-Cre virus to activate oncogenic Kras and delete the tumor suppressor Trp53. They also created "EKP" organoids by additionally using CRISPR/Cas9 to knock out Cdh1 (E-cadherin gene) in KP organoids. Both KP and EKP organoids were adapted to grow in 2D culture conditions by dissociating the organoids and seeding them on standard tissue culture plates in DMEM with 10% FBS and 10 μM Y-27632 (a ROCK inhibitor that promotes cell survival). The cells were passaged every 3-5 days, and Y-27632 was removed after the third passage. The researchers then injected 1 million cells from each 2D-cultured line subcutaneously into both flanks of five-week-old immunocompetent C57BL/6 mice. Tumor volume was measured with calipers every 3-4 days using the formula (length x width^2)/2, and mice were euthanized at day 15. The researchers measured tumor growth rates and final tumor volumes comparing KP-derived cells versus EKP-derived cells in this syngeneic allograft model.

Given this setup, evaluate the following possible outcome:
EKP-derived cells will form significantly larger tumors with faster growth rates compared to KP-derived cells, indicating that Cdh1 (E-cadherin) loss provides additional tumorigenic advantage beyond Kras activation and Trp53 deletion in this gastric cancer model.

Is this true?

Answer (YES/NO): YES